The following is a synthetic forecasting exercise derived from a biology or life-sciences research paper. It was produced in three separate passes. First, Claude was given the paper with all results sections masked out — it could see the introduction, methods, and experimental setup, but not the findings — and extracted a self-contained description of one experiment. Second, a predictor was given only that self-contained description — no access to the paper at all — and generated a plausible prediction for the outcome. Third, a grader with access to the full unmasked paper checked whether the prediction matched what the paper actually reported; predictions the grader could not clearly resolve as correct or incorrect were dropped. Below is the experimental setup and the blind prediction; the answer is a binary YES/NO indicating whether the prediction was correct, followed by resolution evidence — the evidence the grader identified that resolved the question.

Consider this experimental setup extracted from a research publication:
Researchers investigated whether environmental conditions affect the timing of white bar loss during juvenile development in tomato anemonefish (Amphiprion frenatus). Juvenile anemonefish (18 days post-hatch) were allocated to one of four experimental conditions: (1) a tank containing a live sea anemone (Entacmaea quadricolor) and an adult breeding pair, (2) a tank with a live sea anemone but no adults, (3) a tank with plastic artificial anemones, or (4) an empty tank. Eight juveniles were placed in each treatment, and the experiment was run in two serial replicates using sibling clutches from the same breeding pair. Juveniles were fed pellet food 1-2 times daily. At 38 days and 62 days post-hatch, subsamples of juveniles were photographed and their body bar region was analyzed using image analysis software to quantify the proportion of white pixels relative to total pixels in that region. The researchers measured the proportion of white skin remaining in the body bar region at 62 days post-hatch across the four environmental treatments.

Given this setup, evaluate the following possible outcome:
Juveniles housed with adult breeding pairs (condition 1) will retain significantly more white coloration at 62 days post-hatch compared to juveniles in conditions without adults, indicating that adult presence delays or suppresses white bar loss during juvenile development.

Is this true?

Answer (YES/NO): NO